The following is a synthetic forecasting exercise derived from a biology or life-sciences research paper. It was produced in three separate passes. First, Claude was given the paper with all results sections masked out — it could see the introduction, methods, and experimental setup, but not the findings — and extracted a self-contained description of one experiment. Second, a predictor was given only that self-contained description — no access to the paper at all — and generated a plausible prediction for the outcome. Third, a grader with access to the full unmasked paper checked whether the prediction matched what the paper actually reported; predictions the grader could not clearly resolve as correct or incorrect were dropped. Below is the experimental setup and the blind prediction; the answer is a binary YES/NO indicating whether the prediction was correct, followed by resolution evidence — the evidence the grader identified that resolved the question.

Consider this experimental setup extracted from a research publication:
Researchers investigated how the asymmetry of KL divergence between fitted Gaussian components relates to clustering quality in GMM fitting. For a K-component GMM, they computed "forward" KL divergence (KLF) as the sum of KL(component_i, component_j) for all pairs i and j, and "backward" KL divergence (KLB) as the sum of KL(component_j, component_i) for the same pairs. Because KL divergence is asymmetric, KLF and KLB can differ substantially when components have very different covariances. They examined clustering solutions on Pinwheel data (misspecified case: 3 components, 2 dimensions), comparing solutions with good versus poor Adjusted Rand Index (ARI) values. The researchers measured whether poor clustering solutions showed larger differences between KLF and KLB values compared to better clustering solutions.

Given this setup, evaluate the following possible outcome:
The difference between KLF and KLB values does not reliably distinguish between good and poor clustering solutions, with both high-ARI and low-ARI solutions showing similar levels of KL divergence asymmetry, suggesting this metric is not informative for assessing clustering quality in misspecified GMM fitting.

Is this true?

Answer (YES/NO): NO